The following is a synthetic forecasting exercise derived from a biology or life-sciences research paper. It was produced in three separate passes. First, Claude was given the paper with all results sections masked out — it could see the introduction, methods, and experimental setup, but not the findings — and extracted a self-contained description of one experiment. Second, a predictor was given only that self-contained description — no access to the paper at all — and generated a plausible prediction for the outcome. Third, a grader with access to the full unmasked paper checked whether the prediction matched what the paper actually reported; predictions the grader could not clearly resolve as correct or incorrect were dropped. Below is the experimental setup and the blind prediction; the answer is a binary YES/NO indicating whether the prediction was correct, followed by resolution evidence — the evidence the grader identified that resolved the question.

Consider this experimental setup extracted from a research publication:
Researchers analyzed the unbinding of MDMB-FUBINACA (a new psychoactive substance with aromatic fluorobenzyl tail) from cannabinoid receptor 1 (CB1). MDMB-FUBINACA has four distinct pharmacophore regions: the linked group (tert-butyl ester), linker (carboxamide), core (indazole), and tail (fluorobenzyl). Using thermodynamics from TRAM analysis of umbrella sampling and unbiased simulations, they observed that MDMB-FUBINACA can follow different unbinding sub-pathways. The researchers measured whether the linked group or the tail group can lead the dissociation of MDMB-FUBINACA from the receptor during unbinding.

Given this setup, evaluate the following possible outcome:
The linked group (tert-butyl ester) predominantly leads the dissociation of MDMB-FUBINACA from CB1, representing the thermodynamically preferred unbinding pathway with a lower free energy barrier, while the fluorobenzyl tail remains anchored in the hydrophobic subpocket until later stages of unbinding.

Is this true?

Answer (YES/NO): NO